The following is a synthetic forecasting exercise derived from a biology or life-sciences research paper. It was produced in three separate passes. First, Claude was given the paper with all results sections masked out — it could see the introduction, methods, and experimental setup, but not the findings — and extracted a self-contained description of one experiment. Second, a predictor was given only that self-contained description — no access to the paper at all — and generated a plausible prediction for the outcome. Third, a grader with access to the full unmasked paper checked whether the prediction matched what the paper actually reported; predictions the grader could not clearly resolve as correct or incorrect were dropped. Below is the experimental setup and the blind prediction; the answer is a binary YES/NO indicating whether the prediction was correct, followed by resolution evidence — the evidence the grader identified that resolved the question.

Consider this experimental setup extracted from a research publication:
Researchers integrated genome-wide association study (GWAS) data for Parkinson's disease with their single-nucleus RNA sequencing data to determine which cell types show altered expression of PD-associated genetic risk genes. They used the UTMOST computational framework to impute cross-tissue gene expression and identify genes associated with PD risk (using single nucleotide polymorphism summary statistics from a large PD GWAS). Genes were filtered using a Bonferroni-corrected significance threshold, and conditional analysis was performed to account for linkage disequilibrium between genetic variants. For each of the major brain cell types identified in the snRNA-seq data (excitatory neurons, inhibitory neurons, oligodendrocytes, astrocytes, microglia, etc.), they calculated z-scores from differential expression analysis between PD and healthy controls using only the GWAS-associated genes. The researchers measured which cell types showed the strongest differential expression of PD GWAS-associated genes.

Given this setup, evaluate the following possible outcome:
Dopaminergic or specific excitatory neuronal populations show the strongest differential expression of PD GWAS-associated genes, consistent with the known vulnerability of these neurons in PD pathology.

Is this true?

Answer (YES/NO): NO